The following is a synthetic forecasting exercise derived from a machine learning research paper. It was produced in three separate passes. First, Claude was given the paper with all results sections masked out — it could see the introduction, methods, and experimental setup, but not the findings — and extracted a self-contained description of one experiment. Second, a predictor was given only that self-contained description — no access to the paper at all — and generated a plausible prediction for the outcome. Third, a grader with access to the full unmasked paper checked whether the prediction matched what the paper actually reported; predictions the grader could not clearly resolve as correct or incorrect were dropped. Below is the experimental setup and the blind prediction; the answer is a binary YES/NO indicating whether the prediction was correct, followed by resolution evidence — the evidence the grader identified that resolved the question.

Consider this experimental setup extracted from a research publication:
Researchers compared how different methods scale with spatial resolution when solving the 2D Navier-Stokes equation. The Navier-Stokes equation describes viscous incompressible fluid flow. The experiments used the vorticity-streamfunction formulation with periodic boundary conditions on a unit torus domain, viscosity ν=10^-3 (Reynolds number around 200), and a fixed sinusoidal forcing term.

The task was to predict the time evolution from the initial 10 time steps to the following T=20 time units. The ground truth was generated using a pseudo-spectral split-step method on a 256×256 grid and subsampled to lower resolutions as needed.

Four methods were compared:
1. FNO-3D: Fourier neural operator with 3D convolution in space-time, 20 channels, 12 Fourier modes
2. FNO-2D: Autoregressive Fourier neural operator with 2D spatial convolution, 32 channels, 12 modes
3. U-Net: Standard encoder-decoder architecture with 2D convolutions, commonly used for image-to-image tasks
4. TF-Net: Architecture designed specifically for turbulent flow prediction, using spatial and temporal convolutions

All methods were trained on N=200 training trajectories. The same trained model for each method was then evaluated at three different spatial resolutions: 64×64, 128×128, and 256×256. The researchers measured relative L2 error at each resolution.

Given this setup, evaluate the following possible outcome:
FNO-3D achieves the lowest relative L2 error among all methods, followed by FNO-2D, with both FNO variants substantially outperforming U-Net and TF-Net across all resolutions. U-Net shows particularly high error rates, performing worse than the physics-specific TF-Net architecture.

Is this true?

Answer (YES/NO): NO